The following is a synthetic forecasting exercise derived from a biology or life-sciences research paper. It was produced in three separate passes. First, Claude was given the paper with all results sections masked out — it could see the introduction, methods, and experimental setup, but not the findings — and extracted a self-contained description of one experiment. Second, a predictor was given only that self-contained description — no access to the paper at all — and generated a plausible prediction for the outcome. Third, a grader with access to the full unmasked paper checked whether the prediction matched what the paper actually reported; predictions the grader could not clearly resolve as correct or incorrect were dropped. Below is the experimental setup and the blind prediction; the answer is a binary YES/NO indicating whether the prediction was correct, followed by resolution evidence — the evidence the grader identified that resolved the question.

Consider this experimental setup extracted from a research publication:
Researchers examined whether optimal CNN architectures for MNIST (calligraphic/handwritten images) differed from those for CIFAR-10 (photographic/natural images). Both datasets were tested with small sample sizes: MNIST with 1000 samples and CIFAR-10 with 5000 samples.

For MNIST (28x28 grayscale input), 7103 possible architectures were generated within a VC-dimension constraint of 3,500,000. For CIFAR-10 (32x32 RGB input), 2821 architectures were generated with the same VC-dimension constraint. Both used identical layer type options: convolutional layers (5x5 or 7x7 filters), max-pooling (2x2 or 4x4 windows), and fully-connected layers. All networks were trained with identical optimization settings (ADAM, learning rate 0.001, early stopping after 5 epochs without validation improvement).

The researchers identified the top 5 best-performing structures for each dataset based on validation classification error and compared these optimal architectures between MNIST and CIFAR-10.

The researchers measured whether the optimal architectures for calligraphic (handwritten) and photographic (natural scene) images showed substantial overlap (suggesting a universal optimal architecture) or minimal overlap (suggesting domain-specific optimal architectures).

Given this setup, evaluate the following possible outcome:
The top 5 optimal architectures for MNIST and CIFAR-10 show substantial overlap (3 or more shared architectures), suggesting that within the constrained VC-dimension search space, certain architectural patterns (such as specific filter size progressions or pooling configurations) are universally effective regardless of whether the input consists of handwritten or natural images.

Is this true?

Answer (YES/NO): NO